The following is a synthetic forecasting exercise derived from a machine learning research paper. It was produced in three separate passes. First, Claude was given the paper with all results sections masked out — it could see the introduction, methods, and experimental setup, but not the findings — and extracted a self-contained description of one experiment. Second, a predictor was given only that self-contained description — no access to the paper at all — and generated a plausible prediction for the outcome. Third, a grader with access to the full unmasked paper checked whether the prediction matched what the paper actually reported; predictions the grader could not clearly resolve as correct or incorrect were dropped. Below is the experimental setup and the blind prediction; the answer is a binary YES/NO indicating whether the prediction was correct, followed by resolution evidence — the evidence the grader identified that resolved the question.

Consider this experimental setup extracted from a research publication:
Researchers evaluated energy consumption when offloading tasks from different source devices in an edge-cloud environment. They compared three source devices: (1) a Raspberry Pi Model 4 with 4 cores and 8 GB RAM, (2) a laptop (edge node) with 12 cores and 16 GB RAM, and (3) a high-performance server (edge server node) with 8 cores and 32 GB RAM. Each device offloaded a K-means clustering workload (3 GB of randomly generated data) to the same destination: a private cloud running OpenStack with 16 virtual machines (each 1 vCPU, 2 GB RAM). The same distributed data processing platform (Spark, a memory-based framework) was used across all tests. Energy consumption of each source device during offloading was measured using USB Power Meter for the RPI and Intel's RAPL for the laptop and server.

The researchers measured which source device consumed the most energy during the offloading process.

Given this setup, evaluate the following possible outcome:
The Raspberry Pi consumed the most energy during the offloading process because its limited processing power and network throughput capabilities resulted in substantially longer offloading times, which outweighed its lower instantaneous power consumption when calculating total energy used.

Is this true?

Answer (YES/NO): NO